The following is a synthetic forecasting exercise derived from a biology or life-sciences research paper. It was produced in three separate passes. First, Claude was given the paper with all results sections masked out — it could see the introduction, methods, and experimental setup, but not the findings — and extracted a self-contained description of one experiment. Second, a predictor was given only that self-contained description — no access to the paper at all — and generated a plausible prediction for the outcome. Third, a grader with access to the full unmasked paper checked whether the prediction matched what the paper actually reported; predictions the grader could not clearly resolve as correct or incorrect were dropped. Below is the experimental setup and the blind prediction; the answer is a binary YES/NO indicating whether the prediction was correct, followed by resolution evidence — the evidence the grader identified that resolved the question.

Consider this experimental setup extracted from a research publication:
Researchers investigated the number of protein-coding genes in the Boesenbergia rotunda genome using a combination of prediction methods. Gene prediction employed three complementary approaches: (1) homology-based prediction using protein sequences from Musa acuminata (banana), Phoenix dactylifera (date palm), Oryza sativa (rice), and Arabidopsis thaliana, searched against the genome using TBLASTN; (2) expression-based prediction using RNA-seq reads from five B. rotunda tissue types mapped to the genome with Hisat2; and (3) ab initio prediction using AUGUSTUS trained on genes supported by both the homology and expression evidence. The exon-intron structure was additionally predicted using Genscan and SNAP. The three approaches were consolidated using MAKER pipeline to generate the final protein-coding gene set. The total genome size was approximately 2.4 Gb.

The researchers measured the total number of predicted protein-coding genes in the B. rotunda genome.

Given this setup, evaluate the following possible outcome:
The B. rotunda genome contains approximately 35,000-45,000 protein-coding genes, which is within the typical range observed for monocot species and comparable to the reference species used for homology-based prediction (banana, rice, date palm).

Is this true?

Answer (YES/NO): NO